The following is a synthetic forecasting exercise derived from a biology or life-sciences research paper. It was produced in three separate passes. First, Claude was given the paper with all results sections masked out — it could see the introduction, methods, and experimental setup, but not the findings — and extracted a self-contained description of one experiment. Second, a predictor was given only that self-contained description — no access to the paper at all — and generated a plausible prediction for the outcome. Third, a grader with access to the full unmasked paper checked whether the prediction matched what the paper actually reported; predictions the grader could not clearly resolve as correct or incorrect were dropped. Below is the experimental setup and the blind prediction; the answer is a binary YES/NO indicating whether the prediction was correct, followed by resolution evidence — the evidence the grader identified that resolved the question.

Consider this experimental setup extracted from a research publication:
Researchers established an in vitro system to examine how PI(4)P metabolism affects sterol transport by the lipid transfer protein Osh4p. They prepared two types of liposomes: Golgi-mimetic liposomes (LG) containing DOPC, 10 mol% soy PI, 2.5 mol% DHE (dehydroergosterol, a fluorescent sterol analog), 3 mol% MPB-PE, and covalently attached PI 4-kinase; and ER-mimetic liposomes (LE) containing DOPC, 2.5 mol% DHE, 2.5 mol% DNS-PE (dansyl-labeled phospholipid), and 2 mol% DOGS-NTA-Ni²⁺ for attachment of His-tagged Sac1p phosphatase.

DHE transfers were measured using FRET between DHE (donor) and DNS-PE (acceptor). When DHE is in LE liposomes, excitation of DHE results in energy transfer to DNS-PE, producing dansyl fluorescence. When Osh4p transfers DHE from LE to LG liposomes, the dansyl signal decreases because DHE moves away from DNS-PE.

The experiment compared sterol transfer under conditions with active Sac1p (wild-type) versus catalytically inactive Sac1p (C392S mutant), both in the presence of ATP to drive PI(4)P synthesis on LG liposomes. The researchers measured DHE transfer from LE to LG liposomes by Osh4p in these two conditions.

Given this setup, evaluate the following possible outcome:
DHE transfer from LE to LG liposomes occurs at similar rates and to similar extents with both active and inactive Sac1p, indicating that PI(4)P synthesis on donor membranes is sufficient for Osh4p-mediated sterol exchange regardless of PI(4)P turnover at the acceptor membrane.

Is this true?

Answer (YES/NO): NO